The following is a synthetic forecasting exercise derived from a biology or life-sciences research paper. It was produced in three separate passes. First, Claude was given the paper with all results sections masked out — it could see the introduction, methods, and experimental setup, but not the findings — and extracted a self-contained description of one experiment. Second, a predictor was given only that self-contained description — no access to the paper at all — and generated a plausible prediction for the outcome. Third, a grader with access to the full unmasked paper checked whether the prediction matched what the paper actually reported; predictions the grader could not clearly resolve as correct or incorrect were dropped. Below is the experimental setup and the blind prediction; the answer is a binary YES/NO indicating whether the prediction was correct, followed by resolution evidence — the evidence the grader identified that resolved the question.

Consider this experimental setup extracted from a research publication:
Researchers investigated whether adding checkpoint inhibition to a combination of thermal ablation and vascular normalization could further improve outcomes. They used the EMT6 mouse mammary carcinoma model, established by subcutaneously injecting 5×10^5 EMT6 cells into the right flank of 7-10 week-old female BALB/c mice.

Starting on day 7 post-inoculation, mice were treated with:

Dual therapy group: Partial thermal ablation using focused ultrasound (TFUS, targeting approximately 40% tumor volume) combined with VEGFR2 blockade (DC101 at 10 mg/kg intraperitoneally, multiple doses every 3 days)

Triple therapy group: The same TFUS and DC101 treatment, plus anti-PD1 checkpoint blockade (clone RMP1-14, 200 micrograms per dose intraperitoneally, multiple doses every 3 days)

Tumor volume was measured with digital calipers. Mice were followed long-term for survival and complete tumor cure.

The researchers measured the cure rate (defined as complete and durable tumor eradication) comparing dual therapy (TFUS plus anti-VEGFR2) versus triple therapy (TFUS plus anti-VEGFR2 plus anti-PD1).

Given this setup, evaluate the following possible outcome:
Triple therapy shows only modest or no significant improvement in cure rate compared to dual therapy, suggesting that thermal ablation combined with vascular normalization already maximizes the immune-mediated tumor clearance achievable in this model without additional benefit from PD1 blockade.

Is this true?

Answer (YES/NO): NO